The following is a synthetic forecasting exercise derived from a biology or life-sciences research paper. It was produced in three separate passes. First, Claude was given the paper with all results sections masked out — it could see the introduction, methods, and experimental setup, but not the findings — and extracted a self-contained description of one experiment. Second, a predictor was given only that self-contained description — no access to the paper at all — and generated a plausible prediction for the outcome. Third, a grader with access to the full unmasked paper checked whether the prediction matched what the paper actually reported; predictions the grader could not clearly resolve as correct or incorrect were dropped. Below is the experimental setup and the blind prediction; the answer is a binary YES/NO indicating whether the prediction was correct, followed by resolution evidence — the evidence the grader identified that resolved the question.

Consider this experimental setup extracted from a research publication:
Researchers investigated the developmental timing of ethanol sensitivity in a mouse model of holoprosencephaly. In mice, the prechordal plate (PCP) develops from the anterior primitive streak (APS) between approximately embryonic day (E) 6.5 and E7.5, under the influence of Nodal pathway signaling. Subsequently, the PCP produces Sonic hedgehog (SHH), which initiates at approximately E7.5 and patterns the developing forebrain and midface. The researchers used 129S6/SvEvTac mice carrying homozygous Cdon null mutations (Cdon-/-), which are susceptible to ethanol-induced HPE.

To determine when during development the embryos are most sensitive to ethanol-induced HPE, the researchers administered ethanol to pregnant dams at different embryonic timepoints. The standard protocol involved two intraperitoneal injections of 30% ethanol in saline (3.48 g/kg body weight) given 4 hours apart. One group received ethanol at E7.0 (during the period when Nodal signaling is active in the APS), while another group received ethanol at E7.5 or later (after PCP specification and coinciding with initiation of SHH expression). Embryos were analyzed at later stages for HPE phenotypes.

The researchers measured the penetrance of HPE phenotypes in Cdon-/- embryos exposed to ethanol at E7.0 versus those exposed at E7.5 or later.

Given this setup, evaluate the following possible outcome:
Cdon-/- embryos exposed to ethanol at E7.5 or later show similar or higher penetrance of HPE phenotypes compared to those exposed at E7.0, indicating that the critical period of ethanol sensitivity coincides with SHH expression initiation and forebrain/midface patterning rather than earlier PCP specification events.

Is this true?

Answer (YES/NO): NO